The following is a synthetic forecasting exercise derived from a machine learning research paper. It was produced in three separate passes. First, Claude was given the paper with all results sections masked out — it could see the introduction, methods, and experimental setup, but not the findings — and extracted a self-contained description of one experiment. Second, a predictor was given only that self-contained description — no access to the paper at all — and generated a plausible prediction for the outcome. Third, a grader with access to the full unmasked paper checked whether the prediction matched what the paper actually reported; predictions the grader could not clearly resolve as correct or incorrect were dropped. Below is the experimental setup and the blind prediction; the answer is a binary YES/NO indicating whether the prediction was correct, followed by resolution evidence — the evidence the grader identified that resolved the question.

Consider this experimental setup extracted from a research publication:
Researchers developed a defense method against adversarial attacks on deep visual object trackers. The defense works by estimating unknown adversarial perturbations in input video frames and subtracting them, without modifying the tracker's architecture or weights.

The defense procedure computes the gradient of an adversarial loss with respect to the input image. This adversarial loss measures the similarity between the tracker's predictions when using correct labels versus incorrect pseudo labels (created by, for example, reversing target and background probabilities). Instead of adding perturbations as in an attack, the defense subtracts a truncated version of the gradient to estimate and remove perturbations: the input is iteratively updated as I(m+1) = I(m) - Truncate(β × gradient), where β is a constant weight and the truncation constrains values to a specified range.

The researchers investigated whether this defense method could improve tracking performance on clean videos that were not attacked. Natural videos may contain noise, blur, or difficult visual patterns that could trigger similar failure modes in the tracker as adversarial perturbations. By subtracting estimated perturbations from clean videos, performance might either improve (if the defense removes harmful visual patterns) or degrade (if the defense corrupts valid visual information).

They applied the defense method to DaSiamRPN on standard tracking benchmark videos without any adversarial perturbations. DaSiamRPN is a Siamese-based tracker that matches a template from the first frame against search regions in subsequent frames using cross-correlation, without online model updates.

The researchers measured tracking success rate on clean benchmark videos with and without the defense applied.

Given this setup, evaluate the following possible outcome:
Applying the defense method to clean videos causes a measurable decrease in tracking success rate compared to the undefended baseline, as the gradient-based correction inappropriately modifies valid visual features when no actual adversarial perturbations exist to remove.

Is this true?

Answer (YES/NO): NO